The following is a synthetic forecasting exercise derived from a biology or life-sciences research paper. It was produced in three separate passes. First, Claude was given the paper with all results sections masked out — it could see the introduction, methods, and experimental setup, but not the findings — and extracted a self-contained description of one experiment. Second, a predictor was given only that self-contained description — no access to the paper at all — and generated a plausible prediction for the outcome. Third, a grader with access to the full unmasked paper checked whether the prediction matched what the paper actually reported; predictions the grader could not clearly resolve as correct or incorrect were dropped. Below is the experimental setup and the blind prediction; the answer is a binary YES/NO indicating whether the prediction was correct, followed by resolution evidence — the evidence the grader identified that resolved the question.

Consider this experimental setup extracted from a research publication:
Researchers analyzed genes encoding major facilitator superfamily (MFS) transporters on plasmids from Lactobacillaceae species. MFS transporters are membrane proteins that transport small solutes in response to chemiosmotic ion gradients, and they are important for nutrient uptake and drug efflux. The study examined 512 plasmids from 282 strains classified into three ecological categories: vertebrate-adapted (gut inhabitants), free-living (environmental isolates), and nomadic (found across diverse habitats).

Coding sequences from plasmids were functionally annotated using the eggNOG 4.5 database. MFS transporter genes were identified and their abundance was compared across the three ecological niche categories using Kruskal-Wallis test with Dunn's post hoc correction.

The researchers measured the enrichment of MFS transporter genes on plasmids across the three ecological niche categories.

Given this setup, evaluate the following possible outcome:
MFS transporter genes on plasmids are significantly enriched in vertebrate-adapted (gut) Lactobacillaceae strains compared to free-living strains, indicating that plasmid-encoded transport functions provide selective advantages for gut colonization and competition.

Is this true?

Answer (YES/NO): YES